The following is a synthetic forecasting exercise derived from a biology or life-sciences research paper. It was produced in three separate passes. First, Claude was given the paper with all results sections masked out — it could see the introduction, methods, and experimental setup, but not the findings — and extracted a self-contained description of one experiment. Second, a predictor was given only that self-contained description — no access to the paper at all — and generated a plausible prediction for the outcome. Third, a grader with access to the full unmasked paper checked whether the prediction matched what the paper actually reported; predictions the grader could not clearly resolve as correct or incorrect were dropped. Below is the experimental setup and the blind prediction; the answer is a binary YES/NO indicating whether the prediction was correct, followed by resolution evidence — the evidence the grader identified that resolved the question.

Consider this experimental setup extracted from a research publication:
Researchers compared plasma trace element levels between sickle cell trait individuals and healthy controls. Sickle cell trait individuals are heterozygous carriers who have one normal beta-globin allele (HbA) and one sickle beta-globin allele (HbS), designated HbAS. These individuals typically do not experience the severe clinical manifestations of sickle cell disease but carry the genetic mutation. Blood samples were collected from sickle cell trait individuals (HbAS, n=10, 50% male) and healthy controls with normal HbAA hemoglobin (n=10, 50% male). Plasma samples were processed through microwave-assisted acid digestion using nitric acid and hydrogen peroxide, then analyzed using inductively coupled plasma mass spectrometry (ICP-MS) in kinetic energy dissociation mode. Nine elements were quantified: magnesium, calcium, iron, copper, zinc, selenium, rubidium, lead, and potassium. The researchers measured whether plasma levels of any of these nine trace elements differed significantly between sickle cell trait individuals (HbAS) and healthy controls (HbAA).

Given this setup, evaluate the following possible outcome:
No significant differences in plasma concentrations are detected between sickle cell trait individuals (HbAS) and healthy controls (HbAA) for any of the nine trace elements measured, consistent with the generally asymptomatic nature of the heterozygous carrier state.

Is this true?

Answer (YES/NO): NO